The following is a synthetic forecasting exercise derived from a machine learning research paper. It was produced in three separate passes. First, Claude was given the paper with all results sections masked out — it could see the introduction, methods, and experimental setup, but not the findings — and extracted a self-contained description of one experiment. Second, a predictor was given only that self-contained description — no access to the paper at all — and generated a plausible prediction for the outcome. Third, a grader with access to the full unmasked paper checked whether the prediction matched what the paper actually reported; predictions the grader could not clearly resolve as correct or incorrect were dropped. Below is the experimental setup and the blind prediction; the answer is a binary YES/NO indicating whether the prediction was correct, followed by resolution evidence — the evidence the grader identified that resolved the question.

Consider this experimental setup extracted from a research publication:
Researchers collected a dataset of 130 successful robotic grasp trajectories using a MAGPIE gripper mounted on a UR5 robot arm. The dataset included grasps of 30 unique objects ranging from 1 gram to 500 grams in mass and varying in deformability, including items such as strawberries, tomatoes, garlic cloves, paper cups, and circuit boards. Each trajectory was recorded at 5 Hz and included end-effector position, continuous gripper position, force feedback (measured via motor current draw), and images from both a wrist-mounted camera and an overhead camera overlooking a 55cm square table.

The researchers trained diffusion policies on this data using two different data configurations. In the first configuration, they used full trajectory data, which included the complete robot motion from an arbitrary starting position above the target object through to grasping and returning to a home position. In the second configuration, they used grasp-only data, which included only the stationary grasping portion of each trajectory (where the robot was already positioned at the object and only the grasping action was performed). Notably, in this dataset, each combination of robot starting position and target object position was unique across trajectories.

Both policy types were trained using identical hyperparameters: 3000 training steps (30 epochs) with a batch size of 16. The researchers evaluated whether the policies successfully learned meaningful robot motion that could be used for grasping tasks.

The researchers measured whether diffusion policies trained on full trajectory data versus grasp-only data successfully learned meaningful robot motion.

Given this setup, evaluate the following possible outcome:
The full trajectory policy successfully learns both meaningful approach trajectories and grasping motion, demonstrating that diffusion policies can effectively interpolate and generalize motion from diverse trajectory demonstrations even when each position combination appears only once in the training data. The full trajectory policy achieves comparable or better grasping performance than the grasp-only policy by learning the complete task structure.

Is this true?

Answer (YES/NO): NO